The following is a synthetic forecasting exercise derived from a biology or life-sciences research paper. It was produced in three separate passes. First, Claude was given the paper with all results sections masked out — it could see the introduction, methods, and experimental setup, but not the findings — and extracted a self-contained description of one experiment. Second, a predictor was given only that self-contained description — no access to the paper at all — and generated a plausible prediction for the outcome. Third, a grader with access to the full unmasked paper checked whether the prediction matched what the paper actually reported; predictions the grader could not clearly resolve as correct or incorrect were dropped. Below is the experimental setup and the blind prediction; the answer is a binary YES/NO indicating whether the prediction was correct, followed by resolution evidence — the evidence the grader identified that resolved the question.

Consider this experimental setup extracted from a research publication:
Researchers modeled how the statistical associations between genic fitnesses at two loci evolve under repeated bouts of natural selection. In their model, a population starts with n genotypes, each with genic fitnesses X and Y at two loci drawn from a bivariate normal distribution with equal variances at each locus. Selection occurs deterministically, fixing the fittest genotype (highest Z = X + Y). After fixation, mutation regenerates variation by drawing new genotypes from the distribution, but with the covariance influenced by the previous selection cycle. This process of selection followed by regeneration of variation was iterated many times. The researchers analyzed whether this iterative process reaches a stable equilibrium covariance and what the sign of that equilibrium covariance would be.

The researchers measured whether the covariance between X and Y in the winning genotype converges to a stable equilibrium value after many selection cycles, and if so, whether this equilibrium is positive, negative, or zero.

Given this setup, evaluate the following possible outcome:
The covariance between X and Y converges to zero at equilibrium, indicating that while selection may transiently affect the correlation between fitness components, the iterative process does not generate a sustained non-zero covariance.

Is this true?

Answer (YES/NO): NO